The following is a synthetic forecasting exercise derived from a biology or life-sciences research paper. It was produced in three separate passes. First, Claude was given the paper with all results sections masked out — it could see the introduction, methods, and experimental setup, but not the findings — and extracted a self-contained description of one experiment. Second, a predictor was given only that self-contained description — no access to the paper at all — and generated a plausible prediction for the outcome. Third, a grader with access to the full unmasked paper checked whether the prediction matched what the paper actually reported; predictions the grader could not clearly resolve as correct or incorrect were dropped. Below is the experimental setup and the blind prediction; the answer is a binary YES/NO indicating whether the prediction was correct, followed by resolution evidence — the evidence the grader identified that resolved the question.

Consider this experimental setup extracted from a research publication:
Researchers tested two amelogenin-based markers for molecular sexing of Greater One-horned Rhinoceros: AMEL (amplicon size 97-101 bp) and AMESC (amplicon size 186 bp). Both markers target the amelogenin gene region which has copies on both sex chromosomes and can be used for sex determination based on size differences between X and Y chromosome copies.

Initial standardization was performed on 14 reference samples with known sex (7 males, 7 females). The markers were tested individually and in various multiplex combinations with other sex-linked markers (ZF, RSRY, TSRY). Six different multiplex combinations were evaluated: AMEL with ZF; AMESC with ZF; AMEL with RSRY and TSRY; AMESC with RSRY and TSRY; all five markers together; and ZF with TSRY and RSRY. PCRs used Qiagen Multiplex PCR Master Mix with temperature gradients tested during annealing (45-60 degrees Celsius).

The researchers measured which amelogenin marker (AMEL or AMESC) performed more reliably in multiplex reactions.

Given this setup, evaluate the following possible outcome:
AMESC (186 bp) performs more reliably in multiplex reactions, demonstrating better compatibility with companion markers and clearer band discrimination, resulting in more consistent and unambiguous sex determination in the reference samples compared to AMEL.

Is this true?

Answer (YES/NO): YES